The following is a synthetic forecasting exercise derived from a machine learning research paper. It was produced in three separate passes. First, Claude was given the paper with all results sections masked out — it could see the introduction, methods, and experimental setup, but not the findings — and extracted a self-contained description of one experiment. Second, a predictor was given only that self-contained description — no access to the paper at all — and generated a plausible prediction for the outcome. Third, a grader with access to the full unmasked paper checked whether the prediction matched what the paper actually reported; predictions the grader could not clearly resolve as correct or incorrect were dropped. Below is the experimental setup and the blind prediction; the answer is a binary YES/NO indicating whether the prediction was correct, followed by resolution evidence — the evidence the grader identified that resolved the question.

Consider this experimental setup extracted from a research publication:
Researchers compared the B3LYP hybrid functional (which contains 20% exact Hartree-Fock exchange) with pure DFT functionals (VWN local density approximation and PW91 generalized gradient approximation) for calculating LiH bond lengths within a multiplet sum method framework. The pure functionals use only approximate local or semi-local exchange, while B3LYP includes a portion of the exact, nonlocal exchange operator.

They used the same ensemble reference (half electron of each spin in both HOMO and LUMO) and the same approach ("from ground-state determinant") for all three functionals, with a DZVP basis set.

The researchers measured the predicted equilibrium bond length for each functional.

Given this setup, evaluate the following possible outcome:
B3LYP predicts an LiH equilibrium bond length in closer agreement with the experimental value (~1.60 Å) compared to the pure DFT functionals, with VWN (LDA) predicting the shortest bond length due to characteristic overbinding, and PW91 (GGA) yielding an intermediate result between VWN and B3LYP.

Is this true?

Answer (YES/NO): NO